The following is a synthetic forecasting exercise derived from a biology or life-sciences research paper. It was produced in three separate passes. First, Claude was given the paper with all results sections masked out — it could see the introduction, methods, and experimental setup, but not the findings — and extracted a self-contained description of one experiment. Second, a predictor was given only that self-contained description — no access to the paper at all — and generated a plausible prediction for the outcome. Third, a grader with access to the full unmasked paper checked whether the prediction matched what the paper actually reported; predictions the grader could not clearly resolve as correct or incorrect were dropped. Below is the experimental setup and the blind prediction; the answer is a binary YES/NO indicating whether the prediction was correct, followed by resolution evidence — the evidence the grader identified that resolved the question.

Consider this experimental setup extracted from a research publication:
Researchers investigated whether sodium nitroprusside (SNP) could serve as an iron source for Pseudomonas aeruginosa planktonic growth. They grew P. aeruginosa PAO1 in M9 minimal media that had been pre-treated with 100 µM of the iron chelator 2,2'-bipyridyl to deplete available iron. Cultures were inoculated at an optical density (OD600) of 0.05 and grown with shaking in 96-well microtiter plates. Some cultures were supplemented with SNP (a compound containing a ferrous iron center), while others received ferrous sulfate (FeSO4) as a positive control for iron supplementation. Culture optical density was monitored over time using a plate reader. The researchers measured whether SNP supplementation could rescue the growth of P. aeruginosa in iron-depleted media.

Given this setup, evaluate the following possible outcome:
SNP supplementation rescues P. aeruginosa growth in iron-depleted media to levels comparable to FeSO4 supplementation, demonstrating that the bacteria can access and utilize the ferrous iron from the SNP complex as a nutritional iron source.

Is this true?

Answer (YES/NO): YES